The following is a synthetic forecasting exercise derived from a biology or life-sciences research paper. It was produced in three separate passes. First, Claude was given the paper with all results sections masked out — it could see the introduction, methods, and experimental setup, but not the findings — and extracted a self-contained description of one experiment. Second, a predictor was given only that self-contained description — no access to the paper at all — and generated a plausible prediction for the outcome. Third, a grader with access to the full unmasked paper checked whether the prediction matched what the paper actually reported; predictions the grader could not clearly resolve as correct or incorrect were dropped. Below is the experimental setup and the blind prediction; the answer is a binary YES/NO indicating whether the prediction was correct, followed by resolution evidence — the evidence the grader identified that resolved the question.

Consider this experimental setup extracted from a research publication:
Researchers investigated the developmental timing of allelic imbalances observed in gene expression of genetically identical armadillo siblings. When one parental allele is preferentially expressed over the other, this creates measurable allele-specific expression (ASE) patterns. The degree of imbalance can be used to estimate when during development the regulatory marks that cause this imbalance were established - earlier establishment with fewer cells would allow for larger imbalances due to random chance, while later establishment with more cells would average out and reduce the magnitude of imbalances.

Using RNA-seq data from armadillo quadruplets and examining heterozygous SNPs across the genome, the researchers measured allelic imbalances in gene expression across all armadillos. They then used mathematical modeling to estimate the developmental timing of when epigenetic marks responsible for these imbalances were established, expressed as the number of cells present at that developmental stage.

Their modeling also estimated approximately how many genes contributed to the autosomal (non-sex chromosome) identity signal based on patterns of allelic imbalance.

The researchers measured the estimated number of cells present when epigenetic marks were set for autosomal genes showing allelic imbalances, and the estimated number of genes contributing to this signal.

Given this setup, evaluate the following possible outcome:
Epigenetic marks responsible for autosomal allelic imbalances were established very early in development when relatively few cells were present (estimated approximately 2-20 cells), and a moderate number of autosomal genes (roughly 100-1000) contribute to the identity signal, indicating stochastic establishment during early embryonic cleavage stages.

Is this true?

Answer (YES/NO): NO